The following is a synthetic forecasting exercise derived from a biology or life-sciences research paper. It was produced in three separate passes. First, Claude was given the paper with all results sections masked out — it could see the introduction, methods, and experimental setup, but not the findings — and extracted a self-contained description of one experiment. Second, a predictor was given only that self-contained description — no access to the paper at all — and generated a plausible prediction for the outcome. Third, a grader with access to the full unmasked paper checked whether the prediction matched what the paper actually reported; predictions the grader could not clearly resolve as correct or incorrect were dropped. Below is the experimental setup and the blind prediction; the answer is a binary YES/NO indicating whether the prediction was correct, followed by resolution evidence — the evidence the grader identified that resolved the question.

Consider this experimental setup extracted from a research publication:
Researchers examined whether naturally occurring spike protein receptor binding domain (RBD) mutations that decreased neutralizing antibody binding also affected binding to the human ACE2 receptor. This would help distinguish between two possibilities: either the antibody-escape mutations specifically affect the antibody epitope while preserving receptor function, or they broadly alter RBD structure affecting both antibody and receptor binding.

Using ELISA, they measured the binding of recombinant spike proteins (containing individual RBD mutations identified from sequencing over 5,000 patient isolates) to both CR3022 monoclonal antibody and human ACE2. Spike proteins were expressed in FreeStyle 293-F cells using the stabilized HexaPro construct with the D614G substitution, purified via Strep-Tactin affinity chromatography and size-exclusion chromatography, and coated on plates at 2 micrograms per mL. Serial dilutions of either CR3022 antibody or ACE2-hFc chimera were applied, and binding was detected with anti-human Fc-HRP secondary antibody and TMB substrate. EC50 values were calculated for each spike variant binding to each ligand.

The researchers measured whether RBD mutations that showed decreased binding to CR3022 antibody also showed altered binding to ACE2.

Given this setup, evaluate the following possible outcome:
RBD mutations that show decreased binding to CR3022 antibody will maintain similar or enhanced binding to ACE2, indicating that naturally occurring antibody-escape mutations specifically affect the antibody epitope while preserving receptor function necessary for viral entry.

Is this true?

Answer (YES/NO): YES